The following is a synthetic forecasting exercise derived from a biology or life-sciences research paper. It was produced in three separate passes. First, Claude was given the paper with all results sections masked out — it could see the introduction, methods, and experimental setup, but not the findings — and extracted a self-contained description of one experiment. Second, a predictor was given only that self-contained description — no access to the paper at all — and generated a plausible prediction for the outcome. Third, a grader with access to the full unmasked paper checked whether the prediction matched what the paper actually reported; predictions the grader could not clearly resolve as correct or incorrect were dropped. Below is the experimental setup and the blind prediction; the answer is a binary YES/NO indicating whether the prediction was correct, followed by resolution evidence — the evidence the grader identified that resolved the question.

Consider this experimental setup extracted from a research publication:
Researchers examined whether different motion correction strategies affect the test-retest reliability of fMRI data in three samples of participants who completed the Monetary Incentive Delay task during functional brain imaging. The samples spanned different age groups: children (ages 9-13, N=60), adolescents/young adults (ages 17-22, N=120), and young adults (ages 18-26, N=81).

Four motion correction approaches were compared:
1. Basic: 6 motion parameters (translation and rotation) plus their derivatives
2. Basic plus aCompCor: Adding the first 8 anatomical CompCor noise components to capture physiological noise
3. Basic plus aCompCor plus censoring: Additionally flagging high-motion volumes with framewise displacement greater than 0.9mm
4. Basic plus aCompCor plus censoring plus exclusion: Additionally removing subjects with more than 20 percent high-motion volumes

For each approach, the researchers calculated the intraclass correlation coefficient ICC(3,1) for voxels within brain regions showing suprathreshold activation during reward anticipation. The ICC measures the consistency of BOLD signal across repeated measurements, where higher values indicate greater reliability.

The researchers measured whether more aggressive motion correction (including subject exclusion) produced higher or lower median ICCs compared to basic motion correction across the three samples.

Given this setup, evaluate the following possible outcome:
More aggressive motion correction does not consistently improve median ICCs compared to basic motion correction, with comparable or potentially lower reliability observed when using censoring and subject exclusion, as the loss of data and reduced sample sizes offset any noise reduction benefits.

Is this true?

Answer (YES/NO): YES